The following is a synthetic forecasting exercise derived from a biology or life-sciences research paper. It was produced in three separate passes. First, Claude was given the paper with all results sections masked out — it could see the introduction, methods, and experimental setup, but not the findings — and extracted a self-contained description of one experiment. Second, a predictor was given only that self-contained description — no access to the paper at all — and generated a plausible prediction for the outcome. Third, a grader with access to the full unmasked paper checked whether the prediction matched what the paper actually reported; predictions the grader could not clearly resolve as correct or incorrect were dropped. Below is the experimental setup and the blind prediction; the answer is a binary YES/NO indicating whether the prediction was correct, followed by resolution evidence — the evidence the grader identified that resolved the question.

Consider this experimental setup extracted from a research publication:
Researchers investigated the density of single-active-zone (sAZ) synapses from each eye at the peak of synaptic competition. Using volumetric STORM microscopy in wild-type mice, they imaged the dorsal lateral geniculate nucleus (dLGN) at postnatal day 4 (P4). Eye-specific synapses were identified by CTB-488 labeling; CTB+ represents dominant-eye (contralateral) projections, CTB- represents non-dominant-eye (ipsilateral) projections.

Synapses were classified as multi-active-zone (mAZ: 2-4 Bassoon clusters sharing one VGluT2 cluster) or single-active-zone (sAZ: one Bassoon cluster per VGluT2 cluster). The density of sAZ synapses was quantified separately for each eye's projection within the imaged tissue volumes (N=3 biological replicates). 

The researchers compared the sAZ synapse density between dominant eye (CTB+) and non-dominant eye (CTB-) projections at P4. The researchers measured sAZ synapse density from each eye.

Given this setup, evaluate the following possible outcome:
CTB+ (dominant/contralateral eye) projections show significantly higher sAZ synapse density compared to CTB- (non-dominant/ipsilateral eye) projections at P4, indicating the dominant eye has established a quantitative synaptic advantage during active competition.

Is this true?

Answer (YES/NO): NO